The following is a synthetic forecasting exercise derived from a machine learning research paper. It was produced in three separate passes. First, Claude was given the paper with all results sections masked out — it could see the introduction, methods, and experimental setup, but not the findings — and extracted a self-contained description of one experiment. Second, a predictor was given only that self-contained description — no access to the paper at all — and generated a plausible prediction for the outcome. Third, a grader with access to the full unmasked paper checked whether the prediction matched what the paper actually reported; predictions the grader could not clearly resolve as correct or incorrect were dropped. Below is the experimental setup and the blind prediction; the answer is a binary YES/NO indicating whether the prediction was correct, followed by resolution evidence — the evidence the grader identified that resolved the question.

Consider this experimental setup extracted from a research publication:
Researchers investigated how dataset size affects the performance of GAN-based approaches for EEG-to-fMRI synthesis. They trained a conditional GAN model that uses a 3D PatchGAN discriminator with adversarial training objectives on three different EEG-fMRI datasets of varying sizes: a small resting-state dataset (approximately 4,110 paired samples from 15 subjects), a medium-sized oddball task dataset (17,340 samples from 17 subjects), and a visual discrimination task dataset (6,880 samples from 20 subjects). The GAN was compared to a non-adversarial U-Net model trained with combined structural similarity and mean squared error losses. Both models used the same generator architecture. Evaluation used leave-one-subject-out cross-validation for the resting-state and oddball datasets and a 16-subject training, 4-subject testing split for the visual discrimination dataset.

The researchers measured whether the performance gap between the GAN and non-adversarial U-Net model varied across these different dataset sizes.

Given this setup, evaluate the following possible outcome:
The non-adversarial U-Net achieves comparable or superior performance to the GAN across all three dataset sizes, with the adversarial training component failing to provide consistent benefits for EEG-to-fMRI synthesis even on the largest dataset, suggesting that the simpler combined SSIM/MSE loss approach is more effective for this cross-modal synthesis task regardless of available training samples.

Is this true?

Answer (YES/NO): YES